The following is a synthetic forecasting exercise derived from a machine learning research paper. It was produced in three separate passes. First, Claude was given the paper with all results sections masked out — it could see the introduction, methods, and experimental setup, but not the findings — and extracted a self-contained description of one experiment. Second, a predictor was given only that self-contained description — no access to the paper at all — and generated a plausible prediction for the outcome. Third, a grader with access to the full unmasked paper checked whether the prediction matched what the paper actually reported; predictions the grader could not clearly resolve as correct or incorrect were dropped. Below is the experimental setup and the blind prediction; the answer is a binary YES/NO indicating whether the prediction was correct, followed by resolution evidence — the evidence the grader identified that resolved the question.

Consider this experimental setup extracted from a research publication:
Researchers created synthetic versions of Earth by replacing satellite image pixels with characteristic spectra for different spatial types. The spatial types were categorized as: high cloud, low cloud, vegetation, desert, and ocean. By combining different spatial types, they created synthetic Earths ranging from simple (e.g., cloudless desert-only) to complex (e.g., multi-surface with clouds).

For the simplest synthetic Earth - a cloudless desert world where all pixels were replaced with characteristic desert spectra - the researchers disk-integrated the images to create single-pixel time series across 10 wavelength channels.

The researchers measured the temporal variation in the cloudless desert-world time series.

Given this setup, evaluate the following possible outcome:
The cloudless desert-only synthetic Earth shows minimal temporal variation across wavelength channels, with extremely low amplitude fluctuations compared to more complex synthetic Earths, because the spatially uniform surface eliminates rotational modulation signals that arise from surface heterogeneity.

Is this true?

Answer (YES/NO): YES